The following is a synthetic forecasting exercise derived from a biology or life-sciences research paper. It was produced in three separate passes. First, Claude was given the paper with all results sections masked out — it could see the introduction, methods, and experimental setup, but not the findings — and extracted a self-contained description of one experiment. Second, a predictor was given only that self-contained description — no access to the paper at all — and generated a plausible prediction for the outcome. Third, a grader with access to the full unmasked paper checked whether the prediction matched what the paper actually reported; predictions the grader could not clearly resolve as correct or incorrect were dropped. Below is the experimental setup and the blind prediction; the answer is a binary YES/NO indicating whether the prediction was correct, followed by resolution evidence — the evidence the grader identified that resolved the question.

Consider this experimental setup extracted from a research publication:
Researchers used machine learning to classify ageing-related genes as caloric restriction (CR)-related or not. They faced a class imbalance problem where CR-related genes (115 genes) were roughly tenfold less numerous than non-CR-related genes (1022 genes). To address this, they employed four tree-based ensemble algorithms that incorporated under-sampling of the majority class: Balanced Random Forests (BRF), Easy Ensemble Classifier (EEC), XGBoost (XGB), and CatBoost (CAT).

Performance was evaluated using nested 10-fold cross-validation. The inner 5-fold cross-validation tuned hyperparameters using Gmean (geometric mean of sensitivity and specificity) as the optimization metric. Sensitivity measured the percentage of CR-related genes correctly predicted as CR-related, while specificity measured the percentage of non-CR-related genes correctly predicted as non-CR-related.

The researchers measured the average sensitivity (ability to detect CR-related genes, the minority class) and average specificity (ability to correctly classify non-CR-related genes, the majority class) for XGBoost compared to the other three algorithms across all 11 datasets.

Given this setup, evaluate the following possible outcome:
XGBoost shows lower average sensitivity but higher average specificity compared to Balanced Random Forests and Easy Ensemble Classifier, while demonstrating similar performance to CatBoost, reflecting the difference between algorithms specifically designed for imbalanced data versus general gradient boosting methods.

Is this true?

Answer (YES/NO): NO